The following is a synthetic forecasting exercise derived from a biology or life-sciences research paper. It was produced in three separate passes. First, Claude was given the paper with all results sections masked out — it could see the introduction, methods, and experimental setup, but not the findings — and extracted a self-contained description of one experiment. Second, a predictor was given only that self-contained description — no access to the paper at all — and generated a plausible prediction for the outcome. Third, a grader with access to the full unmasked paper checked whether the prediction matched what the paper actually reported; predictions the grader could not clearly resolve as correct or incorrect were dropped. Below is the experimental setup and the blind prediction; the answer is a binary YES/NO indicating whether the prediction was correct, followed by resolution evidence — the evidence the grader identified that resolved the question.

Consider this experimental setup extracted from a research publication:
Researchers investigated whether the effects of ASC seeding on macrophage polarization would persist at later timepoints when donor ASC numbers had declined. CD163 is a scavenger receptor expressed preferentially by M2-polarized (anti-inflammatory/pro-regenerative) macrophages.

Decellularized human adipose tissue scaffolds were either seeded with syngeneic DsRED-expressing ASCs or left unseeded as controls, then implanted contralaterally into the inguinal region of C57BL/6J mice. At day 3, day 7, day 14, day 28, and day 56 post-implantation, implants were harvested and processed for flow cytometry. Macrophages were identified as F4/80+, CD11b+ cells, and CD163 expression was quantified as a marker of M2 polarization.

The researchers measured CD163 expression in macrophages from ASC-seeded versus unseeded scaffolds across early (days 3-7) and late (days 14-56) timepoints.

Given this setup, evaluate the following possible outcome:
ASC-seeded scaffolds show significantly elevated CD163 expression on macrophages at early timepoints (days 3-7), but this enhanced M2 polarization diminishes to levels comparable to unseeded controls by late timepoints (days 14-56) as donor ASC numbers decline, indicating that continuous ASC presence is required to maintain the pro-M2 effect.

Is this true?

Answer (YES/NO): NO